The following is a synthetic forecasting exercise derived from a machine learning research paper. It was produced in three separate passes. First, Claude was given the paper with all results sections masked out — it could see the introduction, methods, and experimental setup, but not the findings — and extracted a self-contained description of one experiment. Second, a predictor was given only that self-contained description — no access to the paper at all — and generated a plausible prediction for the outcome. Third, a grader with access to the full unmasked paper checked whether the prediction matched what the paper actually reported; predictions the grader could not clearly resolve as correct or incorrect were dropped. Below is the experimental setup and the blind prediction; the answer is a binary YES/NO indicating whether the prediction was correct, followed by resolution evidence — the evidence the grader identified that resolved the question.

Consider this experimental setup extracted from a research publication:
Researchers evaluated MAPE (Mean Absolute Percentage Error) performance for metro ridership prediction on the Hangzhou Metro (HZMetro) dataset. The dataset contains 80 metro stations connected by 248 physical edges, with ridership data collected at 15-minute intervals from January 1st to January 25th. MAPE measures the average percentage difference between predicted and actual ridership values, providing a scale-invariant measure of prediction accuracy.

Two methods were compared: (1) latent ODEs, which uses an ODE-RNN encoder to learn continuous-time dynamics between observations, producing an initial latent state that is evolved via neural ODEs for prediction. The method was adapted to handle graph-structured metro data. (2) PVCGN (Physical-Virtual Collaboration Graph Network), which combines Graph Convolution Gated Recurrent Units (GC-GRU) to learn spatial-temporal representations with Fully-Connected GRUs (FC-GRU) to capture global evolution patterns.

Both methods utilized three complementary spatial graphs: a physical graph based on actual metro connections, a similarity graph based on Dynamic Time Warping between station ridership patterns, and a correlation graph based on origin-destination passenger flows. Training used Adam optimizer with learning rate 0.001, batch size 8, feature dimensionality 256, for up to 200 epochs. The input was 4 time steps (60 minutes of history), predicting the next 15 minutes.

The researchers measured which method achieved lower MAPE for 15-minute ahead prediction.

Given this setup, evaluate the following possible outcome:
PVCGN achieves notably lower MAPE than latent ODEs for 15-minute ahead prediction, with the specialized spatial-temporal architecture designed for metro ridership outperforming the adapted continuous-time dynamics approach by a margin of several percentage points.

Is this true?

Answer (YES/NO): NO